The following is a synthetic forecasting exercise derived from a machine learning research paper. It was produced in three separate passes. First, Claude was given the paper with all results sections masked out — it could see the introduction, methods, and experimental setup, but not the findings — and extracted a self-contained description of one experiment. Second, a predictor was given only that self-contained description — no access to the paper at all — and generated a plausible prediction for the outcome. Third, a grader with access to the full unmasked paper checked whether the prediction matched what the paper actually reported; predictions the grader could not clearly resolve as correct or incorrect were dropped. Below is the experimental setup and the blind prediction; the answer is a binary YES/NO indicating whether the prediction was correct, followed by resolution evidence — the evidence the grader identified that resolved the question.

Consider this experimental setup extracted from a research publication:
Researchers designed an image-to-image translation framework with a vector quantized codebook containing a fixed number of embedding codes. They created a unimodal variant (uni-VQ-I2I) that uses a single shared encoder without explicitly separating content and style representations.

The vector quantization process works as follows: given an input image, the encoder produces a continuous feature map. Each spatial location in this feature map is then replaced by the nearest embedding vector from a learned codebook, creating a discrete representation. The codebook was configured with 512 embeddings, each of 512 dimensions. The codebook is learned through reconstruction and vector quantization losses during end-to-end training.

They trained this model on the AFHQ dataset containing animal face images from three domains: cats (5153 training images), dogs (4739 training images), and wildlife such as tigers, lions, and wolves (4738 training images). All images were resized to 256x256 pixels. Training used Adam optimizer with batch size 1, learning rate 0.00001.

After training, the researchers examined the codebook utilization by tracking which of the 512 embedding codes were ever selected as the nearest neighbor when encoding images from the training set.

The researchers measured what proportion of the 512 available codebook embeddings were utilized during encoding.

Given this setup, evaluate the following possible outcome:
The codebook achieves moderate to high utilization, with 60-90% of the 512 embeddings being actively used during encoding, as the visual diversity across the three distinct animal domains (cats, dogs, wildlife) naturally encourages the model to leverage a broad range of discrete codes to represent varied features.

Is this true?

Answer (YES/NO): NO